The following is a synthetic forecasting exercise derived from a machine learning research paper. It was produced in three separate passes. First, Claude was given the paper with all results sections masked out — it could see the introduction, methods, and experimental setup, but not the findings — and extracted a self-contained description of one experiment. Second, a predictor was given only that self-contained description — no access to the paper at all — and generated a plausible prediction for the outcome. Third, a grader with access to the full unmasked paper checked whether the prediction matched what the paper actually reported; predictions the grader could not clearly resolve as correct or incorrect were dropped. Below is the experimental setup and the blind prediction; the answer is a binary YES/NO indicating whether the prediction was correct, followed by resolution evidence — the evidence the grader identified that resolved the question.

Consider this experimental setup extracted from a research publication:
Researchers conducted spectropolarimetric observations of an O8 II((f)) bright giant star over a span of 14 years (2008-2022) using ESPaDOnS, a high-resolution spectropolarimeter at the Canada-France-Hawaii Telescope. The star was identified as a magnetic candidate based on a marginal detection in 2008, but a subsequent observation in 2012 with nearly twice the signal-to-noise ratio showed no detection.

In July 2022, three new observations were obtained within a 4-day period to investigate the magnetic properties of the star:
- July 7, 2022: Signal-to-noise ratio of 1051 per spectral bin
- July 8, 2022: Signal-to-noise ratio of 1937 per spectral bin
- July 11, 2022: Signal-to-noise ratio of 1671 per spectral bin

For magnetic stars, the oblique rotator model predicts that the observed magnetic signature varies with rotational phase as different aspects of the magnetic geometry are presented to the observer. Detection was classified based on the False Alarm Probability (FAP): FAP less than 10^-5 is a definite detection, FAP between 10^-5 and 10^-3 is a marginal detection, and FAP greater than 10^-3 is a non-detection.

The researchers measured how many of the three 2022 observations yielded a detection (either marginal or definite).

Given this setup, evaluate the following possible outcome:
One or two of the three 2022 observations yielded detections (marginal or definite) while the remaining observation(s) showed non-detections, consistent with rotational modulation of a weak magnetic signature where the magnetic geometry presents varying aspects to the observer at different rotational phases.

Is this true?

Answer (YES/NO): YES